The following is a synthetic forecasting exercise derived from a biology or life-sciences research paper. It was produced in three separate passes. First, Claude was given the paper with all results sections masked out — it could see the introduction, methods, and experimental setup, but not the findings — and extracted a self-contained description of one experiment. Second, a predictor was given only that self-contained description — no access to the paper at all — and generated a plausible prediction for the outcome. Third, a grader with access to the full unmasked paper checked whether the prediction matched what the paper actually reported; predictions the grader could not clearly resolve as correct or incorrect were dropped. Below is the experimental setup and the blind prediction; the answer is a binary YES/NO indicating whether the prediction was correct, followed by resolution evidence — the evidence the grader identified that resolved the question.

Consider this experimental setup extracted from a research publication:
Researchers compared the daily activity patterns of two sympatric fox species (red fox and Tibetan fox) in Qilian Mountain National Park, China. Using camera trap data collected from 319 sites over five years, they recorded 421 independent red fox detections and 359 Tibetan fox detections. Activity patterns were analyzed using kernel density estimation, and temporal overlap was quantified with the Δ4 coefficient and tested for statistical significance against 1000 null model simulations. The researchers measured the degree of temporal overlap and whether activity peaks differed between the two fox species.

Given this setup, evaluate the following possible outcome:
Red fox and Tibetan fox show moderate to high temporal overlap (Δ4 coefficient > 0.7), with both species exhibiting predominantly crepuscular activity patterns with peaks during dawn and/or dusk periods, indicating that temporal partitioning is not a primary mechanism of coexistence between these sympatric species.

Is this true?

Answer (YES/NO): NO